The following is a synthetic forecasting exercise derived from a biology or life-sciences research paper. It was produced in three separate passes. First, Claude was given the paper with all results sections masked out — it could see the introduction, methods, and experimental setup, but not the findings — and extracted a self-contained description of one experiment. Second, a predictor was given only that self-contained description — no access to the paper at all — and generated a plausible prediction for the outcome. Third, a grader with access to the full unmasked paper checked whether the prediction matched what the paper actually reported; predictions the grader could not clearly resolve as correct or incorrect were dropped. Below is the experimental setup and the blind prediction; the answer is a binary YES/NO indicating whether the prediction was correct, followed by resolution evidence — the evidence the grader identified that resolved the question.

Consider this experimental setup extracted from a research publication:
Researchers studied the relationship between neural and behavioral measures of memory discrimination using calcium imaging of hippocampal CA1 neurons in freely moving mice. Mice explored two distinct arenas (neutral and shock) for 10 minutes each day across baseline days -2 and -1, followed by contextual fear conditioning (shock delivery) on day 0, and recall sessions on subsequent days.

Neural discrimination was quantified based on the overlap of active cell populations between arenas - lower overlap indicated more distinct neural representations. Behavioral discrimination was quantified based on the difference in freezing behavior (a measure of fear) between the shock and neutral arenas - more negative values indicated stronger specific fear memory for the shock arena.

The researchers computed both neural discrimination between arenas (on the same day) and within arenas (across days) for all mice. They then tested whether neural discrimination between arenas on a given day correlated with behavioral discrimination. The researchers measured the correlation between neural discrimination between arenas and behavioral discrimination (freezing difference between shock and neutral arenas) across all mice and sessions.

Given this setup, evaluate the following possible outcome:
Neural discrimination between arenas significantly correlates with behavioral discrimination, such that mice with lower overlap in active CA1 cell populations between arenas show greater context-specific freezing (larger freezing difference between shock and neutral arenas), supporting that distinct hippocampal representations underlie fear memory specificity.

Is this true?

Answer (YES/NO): YES